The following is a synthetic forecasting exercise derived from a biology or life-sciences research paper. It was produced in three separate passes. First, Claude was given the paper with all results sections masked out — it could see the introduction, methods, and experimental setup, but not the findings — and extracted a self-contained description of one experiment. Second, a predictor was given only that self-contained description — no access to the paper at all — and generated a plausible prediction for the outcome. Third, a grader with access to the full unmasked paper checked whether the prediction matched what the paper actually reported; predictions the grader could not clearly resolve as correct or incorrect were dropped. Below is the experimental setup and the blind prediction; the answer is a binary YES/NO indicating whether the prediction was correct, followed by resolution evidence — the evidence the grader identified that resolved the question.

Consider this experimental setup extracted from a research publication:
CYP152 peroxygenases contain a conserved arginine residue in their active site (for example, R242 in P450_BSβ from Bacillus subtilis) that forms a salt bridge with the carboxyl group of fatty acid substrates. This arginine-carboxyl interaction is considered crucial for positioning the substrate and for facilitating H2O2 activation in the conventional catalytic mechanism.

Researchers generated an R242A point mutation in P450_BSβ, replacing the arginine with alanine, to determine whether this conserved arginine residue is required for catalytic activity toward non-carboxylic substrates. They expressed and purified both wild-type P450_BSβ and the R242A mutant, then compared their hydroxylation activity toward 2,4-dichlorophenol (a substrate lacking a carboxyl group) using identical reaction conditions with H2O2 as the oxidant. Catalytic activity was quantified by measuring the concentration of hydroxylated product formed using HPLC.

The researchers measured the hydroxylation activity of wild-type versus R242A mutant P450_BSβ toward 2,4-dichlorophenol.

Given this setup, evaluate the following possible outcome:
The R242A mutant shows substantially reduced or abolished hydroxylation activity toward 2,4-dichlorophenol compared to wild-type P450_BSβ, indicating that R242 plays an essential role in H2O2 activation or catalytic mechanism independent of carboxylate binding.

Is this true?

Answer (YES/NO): YES